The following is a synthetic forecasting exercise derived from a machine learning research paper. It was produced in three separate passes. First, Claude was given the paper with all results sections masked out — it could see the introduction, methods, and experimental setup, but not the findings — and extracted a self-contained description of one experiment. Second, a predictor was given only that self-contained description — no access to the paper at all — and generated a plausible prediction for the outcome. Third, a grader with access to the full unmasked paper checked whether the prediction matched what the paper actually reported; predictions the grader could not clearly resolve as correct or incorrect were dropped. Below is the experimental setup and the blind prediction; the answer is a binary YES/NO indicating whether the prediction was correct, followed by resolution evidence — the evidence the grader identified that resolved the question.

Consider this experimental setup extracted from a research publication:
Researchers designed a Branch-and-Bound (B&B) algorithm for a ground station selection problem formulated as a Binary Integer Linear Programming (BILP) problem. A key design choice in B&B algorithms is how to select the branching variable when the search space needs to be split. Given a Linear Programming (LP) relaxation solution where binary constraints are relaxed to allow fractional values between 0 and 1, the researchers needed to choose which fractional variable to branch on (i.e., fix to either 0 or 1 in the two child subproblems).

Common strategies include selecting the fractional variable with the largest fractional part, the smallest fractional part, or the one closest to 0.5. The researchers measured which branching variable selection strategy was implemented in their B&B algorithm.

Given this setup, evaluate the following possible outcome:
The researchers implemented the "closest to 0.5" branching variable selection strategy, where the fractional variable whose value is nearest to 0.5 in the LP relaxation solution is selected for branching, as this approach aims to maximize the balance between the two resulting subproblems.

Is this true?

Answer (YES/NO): YES